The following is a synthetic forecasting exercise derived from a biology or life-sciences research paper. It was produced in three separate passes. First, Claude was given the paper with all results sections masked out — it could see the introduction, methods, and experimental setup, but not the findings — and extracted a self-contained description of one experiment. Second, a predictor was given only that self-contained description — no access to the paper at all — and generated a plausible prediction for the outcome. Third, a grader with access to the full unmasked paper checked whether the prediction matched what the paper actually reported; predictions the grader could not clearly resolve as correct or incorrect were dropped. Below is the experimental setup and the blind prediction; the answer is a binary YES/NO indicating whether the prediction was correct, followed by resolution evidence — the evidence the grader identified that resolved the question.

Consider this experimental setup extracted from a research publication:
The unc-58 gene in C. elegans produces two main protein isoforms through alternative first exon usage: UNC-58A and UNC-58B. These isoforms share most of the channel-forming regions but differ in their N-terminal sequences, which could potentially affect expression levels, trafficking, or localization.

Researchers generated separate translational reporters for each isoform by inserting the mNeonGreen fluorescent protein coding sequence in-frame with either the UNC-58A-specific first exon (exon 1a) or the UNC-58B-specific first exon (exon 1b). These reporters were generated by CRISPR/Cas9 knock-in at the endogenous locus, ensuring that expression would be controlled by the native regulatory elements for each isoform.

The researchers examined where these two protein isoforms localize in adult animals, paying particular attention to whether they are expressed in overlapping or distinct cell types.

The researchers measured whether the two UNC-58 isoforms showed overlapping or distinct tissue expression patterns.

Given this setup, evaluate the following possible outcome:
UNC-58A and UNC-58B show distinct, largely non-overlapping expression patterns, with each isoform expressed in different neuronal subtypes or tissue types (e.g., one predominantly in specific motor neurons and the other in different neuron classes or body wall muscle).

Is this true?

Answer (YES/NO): NO